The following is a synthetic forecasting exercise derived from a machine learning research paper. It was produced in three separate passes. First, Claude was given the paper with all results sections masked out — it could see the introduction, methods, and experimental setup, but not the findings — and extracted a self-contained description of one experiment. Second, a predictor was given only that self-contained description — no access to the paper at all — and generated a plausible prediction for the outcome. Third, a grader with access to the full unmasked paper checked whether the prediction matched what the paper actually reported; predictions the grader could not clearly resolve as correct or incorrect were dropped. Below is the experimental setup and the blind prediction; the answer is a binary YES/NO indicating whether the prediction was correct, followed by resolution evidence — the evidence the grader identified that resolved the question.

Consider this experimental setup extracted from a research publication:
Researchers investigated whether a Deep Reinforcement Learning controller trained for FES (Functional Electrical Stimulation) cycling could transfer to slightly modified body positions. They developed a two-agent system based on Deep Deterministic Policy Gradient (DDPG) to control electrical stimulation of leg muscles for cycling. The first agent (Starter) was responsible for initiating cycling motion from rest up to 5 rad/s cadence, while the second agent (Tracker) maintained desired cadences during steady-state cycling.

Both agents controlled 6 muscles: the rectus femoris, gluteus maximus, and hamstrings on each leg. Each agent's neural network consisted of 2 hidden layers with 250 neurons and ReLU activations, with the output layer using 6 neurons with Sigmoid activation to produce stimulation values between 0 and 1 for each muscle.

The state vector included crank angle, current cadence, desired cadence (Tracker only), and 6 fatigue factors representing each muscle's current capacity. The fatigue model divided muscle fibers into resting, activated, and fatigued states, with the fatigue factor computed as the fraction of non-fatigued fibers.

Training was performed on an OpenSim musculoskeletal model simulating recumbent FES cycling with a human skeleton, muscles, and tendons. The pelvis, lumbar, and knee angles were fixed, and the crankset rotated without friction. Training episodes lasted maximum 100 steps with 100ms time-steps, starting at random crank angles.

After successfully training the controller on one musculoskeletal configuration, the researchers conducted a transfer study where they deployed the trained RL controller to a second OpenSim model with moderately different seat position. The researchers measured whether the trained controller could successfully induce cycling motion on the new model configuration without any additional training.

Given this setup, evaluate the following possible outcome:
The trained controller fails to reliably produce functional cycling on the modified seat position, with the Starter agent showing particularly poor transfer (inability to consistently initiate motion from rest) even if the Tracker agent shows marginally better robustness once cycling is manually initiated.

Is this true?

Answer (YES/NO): NO